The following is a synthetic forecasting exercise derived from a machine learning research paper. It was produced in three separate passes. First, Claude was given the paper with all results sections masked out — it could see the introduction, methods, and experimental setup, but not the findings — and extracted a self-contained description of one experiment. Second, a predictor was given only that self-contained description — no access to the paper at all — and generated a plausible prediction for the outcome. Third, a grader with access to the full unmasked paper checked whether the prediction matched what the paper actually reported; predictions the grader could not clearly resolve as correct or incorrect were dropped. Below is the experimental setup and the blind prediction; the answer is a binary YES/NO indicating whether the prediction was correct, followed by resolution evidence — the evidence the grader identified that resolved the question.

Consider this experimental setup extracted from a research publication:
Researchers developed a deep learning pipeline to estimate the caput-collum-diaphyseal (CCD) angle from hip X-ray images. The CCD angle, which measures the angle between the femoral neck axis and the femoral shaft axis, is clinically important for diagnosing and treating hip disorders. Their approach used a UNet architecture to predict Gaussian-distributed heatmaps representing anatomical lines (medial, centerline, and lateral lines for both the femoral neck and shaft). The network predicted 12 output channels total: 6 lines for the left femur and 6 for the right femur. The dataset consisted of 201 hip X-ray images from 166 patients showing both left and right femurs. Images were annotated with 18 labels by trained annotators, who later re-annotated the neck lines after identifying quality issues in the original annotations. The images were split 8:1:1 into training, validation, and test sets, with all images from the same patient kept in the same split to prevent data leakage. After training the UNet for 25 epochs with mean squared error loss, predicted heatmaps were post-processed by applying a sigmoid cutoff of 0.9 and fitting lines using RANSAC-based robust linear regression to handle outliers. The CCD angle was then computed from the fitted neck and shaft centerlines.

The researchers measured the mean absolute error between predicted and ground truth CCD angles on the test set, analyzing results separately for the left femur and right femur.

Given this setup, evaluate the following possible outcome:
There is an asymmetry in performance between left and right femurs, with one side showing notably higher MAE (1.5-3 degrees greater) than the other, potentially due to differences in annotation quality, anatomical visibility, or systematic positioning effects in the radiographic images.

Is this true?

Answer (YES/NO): NO